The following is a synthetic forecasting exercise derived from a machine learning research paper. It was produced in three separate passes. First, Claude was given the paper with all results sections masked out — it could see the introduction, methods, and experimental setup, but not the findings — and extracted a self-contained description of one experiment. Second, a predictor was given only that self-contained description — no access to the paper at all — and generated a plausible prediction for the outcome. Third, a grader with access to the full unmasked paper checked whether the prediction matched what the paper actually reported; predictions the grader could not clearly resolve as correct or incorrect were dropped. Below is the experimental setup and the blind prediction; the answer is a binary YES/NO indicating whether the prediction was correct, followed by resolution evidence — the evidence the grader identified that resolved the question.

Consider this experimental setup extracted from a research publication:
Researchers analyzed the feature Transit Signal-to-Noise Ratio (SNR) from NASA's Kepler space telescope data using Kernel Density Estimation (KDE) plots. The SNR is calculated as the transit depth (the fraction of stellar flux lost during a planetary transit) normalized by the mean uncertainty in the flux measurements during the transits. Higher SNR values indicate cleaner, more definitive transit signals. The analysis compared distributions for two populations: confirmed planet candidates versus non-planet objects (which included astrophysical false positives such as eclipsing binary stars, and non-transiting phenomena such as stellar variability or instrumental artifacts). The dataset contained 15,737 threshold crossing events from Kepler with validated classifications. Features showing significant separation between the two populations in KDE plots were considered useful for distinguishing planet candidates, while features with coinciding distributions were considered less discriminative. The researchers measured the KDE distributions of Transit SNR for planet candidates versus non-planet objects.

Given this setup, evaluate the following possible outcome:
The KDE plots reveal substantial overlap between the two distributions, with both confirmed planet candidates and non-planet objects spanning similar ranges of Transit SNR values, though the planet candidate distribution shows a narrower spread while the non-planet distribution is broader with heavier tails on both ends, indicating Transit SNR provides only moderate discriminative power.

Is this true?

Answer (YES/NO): NO